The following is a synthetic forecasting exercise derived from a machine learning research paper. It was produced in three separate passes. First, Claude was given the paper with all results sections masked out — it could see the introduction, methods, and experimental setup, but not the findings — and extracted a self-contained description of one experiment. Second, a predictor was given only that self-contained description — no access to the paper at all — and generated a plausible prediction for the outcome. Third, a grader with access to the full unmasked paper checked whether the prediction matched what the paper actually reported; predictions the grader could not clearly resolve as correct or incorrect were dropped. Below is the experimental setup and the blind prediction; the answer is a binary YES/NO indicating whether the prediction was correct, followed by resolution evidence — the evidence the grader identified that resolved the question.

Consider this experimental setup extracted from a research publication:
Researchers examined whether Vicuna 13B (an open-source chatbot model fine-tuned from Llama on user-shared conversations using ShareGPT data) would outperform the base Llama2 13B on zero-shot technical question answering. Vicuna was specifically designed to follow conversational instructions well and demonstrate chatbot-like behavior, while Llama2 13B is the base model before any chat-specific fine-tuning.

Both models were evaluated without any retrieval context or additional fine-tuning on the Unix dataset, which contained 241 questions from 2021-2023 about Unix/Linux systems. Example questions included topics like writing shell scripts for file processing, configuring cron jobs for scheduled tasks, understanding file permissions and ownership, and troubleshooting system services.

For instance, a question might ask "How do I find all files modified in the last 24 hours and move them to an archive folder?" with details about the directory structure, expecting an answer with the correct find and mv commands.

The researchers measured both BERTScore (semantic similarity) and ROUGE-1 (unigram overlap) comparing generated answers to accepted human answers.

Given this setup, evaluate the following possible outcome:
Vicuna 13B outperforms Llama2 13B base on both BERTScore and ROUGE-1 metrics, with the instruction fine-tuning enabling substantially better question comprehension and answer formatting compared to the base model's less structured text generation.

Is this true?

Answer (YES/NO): NO